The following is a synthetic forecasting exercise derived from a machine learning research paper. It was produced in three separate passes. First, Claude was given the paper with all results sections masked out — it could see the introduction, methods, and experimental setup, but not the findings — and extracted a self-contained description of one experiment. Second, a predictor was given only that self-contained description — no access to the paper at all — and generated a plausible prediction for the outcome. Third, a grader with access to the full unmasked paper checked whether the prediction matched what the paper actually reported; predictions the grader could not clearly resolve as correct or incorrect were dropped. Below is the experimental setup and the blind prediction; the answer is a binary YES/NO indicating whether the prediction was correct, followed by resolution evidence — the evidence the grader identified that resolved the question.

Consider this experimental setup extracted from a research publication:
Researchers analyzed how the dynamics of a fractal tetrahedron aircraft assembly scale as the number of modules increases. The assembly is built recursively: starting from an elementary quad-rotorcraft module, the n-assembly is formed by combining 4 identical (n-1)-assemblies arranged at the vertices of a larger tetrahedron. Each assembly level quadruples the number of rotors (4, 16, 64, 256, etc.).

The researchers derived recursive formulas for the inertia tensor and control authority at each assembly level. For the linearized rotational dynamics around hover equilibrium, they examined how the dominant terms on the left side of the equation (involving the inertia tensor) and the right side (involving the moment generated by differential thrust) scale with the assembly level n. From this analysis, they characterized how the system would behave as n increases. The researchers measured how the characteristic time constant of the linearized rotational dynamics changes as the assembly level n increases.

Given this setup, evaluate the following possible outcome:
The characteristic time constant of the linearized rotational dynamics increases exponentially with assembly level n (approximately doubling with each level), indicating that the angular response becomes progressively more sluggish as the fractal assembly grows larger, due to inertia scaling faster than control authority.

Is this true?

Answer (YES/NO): YES